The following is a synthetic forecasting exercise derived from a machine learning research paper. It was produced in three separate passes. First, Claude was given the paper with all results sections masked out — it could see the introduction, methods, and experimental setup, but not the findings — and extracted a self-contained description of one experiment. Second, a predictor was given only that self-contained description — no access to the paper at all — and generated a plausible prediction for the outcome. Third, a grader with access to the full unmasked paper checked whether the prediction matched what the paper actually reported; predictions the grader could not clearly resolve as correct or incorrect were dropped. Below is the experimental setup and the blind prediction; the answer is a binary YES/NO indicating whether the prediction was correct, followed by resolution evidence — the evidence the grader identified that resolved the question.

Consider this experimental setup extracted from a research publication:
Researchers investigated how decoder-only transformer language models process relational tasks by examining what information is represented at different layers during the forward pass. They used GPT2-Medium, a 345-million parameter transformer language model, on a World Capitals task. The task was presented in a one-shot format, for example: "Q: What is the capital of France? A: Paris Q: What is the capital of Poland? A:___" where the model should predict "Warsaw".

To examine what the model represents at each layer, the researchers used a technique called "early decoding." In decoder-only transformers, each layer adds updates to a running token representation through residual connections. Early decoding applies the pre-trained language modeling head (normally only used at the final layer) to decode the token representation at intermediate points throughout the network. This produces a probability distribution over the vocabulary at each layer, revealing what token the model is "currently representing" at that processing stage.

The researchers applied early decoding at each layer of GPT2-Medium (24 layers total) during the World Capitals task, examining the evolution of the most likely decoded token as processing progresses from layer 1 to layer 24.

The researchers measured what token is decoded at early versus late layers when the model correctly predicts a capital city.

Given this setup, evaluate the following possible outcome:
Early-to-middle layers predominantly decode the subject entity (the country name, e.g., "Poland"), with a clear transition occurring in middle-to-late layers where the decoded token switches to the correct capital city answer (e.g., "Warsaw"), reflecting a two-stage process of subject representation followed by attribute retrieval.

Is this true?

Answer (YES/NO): NO